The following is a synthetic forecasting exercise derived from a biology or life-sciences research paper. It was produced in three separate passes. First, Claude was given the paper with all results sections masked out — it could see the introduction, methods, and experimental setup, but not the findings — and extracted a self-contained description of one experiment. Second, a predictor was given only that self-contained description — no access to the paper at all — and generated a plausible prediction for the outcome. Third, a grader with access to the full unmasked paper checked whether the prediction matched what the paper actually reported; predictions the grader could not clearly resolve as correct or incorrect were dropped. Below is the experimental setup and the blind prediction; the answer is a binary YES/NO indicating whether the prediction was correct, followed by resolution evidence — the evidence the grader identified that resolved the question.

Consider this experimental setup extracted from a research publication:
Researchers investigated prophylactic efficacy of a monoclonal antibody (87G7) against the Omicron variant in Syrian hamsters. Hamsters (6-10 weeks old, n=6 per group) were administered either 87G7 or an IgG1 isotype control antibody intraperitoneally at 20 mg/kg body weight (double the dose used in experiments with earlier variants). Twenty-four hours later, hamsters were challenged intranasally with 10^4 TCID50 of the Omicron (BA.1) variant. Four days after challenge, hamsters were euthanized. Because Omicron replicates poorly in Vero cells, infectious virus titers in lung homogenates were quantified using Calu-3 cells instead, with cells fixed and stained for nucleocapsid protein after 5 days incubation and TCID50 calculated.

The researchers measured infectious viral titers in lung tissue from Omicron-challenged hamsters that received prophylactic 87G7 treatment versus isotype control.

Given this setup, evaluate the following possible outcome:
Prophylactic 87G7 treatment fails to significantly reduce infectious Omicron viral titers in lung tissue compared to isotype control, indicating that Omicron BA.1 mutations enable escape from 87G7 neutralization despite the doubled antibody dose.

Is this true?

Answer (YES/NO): NO